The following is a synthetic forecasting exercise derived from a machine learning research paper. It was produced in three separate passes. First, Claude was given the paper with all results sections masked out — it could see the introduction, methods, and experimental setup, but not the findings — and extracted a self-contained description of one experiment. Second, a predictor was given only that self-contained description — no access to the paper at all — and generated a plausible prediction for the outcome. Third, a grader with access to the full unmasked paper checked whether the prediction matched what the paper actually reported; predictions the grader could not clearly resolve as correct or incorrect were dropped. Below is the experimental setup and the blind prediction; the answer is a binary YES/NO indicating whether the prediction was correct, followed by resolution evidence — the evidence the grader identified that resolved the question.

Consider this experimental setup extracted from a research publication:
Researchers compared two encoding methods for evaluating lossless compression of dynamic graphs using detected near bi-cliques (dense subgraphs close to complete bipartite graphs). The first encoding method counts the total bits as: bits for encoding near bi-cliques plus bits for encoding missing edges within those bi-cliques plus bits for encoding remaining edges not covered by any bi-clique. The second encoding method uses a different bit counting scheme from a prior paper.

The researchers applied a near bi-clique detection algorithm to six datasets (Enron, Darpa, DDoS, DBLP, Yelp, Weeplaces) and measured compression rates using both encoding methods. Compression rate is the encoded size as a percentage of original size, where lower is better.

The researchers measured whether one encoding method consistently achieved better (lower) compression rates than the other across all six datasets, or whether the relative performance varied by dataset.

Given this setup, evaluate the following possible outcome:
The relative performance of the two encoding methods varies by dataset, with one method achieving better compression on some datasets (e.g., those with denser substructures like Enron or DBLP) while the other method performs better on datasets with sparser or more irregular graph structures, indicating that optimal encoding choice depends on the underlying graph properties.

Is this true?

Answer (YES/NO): NO